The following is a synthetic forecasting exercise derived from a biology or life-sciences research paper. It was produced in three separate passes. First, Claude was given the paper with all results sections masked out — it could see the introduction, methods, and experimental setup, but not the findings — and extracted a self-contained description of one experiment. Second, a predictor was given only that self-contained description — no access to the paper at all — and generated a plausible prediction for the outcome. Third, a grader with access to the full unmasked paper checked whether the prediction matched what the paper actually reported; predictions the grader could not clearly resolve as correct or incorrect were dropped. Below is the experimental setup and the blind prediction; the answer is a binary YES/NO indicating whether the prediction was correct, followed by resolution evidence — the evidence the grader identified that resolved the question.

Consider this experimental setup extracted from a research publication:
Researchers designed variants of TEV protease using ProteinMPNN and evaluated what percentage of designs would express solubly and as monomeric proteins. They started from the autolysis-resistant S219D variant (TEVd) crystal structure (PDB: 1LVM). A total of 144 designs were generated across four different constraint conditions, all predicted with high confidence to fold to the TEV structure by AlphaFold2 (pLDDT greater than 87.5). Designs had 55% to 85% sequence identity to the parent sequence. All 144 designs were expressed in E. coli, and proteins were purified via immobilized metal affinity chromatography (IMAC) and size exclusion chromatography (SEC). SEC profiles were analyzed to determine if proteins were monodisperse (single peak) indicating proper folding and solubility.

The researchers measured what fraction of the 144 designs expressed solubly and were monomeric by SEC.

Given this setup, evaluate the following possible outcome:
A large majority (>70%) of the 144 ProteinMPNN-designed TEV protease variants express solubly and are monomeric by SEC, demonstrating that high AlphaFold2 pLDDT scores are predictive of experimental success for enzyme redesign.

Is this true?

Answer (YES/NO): YES